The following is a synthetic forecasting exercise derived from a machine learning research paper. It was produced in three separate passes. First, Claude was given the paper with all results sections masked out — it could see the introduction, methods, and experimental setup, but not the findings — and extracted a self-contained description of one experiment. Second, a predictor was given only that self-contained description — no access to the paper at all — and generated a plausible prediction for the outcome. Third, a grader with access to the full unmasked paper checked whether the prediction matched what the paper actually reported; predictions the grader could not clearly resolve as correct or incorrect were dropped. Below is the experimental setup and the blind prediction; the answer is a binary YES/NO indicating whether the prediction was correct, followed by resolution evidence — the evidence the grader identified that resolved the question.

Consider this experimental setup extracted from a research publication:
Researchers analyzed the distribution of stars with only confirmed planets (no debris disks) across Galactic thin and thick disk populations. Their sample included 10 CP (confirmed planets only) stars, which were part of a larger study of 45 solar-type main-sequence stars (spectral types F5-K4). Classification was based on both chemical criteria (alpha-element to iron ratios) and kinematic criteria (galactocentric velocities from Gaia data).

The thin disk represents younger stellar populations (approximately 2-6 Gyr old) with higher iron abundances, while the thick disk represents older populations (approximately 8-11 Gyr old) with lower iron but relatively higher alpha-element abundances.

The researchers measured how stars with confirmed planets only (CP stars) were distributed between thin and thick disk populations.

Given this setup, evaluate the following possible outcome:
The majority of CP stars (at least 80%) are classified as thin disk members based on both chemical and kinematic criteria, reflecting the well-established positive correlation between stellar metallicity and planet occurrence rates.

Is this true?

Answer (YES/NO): NO